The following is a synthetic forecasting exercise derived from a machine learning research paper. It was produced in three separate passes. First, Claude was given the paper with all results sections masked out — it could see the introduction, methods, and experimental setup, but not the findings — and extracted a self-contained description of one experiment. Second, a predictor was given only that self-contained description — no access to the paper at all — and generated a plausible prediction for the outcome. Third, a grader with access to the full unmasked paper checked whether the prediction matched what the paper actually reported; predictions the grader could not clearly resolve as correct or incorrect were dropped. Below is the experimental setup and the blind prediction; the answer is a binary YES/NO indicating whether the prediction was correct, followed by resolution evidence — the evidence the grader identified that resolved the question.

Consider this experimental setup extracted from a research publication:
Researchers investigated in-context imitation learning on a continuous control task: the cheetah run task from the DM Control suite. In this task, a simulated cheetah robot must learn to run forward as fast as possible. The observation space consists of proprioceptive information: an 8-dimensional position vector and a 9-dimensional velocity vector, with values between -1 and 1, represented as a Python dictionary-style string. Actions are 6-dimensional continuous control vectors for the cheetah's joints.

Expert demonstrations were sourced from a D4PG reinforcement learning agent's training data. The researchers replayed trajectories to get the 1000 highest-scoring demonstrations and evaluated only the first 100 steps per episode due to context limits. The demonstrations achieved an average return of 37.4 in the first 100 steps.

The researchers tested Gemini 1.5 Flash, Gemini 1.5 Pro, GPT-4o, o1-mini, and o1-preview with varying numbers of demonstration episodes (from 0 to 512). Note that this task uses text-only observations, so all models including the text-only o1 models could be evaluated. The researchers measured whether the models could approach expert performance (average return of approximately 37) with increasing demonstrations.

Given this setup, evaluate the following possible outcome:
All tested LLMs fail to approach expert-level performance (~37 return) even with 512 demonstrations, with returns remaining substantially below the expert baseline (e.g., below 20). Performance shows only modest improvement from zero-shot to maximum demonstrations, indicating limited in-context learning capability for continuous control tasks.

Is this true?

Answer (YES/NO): NO